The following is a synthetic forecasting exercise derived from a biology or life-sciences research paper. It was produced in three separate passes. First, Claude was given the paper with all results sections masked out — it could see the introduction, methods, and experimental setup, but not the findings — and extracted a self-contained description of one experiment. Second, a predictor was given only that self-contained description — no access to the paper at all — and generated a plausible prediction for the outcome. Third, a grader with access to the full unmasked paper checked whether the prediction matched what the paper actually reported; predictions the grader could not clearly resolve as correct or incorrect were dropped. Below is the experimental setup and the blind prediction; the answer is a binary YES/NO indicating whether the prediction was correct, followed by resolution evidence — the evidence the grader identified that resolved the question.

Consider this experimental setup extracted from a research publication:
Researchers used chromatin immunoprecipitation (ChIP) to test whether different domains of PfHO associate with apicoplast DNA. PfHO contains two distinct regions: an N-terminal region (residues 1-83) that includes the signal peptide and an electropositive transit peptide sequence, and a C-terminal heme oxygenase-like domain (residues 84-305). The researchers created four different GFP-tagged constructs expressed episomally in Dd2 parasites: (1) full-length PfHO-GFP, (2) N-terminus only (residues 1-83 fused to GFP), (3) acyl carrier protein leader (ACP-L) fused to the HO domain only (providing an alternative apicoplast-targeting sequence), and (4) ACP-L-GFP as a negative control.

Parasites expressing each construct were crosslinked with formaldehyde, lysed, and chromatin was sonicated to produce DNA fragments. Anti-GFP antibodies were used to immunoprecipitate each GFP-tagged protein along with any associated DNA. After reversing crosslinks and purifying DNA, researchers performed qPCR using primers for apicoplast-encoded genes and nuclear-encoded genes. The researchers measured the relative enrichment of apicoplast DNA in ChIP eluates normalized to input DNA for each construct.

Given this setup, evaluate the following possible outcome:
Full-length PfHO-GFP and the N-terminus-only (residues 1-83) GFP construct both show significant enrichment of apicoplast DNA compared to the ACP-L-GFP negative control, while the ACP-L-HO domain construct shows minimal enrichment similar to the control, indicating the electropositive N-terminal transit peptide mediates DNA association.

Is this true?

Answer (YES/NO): NO